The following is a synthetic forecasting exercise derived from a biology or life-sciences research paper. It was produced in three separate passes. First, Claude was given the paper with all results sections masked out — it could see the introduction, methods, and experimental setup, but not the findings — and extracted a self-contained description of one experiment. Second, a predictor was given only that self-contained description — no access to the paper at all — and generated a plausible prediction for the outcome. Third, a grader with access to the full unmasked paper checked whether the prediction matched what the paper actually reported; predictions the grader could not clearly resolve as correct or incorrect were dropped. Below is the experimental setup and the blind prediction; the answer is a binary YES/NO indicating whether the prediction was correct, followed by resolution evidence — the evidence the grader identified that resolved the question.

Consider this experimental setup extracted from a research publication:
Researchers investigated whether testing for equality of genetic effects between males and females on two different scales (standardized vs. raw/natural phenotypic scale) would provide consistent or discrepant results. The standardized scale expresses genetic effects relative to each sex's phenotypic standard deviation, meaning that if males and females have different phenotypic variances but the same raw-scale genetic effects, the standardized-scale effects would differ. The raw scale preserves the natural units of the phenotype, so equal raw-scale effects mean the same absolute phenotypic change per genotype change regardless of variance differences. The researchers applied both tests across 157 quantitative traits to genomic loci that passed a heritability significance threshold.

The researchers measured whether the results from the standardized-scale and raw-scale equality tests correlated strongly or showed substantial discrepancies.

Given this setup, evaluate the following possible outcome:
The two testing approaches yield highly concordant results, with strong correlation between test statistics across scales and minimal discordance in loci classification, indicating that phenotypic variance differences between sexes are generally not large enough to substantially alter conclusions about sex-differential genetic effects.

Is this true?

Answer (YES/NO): YES